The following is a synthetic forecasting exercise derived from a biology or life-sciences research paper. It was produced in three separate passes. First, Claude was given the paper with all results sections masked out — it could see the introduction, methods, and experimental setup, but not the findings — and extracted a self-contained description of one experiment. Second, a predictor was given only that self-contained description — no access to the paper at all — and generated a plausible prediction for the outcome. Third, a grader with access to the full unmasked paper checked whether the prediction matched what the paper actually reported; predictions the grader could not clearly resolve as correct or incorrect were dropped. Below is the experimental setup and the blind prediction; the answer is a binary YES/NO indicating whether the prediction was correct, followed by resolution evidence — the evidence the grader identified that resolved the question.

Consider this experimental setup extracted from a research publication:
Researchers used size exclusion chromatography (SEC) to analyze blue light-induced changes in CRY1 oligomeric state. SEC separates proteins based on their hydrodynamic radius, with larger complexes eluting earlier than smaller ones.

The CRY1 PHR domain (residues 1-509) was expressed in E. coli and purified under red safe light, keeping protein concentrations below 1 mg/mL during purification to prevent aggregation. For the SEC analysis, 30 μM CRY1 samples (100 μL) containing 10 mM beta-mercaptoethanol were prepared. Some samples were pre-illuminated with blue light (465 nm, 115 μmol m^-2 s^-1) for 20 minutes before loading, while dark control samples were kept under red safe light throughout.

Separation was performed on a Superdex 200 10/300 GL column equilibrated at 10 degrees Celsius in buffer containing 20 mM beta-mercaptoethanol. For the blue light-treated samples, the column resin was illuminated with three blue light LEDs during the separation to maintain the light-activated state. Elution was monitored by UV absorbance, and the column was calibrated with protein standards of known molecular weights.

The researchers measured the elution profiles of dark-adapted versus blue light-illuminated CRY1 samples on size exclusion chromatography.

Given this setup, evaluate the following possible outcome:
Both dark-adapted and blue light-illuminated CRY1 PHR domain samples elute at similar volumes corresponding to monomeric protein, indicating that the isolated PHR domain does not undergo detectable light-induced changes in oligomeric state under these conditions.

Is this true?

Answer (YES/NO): NO